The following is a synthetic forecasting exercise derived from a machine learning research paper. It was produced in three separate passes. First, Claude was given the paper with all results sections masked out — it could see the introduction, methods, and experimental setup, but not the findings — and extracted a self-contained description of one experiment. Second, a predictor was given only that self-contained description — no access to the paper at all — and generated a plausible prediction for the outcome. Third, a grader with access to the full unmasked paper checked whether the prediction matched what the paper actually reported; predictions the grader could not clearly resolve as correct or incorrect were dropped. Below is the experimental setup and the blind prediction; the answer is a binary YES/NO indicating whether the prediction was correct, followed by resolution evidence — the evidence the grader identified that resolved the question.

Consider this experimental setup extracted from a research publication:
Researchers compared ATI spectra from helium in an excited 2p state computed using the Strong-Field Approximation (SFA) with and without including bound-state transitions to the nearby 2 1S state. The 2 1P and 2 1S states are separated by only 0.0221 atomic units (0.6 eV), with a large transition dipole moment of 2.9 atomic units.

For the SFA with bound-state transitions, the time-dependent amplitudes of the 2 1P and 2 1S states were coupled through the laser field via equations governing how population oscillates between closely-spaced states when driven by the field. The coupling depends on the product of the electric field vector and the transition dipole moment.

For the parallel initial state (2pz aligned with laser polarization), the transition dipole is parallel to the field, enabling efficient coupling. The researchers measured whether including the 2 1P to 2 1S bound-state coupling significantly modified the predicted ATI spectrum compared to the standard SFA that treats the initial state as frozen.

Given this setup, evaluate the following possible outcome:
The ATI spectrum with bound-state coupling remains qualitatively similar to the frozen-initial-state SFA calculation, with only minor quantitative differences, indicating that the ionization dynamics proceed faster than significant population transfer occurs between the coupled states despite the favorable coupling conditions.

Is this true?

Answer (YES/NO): YES